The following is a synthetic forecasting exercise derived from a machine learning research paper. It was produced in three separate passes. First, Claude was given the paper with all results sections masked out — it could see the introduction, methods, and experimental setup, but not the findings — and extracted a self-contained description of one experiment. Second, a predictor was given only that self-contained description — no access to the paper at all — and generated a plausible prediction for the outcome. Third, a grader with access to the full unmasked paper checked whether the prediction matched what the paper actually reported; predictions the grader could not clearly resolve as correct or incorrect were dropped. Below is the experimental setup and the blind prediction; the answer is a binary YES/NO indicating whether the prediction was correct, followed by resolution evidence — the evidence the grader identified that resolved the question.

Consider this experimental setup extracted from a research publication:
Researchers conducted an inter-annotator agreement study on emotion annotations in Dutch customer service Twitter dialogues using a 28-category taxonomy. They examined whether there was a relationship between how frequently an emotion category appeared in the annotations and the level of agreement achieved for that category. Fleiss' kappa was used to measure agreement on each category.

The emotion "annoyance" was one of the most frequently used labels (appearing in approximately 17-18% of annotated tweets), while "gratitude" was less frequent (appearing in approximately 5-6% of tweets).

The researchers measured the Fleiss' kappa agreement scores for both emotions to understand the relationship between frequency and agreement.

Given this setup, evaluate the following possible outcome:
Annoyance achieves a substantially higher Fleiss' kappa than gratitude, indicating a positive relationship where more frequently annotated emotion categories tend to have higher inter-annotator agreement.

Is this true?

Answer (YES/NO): NO